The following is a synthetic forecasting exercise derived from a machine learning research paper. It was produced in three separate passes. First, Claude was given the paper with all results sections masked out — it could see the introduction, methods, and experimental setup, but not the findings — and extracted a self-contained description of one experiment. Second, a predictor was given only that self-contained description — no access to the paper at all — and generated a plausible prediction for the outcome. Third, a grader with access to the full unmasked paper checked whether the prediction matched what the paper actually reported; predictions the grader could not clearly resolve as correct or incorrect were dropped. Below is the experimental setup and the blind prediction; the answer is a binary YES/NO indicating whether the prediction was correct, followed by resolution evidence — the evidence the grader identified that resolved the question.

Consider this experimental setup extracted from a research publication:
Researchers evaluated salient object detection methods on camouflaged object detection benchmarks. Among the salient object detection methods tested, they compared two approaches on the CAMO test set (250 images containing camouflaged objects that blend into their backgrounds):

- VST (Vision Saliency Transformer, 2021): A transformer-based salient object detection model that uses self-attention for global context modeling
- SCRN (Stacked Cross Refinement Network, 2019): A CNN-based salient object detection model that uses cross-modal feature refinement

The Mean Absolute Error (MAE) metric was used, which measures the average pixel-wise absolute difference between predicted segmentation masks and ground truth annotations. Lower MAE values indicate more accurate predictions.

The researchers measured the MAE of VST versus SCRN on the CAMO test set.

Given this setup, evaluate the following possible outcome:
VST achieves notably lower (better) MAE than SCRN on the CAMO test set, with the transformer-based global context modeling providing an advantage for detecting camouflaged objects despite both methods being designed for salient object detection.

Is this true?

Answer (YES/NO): YES